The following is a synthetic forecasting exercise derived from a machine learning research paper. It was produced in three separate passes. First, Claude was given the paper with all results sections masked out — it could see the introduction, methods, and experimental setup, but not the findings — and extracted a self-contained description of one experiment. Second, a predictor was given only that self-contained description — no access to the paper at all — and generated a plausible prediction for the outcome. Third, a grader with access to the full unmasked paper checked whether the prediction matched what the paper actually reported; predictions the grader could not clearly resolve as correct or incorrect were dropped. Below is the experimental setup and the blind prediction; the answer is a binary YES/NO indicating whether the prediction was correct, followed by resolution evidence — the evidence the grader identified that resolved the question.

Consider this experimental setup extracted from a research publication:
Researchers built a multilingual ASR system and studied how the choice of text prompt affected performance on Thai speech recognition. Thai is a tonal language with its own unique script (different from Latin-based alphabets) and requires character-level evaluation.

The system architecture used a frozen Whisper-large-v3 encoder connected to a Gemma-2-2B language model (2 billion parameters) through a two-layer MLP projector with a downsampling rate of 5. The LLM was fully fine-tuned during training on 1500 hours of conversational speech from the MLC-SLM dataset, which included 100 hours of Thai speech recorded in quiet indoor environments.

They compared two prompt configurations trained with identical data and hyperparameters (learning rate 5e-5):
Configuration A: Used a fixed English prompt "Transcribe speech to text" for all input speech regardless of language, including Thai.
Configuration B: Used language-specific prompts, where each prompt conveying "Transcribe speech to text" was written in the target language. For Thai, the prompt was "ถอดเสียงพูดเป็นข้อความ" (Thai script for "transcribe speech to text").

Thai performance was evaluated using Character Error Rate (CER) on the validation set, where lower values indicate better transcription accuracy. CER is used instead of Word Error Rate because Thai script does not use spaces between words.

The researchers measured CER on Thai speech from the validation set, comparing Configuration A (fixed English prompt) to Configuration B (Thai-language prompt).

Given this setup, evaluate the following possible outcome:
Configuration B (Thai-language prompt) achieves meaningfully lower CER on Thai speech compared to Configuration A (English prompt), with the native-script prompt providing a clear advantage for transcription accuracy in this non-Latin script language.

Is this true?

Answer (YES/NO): YES